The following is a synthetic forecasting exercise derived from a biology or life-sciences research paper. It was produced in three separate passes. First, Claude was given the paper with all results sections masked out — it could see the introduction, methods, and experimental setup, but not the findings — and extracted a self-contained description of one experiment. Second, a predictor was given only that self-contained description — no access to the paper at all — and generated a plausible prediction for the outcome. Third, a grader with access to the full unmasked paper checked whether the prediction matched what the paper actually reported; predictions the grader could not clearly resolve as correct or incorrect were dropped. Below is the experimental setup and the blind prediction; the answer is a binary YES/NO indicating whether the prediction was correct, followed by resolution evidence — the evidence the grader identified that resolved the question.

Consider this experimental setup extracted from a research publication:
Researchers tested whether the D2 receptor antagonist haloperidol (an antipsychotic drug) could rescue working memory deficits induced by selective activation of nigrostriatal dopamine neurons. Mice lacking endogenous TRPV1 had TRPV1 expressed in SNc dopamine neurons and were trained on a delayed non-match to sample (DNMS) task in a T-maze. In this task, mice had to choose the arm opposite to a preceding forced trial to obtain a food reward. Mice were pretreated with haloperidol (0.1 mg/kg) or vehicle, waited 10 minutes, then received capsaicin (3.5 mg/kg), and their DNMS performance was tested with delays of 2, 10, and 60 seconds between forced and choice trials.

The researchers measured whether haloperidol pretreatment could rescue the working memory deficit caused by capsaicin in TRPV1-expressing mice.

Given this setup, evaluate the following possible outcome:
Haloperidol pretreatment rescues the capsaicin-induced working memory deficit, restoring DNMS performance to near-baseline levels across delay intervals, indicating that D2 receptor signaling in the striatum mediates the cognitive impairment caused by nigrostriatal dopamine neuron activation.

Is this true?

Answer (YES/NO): NO